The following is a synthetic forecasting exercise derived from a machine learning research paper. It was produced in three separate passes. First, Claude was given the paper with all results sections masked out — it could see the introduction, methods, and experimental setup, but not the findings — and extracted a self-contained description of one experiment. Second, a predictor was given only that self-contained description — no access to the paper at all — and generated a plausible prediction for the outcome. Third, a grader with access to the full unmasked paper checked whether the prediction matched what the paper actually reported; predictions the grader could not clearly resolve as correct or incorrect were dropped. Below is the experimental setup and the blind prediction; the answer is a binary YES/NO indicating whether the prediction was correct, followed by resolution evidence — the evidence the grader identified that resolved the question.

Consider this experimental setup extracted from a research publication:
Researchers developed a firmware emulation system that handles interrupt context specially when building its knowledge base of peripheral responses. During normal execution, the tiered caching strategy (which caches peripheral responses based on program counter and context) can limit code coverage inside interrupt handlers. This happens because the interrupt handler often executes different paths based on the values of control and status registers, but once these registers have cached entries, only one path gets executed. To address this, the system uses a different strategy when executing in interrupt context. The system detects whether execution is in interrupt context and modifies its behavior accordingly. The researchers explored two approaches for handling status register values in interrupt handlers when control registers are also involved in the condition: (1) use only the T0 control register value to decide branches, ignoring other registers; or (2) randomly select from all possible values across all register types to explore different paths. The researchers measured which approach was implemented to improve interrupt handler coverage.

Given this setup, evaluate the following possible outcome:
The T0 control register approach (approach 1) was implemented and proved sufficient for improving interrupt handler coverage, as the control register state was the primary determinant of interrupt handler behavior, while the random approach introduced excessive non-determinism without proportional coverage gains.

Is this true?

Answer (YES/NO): NO